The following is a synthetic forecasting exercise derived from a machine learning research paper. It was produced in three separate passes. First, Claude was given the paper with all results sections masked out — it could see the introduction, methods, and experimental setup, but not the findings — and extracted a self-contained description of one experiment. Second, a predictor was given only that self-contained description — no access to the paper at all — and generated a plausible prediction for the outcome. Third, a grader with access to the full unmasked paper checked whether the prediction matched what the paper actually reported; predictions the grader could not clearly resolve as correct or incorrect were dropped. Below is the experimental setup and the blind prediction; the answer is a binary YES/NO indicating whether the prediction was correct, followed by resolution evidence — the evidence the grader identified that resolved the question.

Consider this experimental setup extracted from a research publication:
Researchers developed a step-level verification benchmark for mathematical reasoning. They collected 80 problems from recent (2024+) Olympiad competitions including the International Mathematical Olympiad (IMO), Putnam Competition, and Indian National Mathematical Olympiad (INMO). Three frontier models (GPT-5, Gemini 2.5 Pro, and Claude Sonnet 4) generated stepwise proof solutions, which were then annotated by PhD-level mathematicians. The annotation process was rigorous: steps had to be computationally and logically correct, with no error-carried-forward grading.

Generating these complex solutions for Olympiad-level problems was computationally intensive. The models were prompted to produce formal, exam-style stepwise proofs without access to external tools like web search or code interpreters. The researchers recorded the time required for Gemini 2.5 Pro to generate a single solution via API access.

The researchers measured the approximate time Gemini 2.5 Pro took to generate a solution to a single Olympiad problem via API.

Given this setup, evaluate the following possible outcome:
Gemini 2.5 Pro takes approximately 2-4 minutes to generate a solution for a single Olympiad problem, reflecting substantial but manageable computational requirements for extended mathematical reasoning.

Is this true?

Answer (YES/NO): NO